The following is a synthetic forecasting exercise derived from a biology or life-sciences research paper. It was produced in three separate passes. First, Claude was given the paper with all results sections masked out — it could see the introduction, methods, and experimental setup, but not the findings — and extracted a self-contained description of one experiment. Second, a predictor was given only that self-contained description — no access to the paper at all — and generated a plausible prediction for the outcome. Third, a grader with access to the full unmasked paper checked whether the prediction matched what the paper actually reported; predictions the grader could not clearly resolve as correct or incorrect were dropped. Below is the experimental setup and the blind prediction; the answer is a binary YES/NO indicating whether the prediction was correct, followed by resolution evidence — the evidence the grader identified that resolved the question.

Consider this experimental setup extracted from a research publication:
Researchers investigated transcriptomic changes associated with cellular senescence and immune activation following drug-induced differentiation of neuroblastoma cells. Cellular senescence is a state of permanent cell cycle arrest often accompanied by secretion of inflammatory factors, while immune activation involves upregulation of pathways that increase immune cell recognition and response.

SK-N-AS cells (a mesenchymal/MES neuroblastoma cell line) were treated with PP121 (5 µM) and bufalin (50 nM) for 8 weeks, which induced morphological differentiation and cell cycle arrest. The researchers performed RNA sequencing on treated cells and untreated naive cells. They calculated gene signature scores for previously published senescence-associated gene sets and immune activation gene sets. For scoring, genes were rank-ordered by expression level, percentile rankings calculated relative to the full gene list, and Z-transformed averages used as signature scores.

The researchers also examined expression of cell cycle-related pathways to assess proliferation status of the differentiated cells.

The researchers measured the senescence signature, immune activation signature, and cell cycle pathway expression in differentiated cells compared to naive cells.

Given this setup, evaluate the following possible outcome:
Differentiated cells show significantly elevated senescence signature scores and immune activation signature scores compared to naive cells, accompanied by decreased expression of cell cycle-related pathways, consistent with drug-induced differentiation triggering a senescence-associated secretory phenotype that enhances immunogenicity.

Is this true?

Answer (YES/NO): YES